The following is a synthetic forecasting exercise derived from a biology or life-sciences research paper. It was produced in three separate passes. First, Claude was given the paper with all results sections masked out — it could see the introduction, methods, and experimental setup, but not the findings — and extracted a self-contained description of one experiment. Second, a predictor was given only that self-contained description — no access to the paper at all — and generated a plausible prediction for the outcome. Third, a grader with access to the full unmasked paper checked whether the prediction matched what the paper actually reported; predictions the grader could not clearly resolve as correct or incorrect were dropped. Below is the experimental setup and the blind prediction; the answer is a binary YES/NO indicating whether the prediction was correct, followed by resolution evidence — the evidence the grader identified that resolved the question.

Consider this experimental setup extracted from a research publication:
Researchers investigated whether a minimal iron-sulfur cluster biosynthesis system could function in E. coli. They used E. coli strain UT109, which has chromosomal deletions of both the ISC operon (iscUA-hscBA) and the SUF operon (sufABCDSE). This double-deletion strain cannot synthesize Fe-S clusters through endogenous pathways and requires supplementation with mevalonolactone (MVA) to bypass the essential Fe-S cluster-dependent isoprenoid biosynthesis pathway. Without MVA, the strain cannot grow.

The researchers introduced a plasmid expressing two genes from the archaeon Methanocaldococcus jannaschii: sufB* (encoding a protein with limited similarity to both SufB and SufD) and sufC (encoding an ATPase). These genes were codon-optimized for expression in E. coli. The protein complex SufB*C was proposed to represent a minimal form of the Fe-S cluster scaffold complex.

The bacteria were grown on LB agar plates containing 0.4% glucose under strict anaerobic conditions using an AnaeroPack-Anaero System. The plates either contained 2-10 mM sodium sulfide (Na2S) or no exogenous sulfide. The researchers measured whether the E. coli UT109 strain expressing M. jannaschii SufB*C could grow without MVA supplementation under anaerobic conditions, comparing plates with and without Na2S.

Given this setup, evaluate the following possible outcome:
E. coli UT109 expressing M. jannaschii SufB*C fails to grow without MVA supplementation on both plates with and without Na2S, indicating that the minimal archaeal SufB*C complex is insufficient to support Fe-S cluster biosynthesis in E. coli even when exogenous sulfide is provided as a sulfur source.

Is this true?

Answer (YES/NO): NO